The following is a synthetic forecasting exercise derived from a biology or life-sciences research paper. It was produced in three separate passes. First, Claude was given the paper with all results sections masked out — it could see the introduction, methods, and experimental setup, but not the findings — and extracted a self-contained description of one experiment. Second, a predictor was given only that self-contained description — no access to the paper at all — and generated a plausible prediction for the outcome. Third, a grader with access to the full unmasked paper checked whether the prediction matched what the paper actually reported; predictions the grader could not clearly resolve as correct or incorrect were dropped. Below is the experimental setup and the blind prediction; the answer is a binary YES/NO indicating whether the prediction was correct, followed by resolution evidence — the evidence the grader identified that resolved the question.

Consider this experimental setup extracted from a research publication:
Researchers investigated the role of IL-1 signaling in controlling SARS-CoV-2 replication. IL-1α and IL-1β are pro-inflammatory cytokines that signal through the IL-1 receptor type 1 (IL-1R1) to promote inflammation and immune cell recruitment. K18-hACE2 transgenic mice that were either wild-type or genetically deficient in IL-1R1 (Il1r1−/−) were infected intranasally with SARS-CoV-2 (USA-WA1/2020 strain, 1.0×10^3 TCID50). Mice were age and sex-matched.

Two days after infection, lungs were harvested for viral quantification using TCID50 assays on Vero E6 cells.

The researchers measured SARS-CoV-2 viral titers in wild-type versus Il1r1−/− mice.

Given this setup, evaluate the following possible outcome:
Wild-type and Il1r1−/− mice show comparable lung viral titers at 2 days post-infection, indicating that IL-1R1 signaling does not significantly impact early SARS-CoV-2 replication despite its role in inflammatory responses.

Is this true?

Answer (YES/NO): YES